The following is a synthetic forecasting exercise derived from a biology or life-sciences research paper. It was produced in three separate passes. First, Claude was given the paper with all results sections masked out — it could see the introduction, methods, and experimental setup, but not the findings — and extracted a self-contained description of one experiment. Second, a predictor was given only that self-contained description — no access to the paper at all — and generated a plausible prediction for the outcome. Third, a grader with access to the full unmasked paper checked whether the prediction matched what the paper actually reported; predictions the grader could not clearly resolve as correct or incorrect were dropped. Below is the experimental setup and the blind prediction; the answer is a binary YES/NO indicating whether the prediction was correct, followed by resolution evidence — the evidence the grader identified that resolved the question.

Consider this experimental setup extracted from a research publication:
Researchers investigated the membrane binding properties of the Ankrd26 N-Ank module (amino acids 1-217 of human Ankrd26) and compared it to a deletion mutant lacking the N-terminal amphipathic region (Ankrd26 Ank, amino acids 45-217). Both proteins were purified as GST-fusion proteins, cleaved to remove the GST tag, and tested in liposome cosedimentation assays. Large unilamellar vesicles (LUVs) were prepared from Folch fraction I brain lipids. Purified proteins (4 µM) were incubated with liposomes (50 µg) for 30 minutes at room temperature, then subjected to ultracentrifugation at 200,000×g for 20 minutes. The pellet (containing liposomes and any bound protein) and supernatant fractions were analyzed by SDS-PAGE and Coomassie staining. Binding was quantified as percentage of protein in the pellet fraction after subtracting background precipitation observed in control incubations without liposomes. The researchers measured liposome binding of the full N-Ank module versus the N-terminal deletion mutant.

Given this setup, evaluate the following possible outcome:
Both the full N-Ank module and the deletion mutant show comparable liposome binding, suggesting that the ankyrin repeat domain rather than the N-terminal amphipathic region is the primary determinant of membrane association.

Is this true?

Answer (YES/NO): NO